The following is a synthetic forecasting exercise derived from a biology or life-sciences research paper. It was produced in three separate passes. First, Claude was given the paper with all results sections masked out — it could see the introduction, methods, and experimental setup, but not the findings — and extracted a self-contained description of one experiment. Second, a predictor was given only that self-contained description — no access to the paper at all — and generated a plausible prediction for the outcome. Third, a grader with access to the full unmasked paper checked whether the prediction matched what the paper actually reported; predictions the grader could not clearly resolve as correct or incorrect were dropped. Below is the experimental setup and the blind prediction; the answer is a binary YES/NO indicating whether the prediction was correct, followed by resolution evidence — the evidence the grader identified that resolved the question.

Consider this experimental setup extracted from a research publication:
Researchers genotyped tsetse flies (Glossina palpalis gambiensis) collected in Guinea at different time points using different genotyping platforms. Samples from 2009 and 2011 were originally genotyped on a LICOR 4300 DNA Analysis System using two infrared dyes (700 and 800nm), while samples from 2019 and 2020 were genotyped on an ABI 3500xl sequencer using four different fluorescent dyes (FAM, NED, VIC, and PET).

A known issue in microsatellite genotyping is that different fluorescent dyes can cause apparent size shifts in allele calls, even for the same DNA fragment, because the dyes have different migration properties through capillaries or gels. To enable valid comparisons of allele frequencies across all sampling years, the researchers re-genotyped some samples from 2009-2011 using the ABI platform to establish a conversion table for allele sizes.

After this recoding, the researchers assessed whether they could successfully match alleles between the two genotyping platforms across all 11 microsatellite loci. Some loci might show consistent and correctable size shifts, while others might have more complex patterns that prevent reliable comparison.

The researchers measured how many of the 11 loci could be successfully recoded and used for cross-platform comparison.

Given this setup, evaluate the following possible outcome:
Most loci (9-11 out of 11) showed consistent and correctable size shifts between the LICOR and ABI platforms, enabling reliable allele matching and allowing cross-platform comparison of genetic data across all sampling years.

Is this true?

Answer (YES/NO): NO